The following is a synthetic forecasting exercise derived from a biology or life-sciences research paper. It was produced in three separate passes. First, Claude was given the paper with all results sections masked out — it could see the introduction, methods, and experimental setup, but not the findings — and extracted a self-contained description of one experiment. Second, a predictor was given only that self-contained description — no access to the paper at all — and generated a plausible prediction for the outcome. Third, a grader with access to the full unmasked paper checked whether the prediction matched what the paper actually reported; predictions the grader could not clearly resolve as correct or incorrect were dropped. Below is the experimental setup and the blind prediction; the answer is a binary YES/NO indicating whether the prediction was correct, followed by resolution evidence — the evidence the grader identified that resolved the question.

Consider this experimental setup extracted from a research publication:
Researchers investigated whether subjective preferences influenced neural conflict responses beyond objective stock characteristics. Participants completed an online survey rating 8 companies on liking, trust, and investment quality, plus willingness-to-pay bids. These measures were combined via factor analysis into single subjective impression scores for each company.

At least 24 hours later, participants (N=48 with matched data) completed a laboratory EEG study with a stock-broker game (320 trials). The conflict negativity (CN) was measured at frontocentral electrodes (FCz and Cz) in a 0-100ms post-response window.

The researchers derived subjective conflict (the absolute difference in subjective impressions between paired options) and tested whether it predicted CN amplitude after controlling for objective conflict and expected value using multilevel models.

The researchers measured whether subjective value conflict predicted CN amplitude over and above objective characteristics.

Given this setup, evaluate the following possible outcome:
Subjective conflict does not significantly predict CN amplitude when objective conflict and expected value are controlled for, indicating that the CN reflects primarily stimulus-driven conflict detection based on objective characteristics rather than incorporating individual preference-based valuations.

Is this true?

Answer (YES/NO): YES